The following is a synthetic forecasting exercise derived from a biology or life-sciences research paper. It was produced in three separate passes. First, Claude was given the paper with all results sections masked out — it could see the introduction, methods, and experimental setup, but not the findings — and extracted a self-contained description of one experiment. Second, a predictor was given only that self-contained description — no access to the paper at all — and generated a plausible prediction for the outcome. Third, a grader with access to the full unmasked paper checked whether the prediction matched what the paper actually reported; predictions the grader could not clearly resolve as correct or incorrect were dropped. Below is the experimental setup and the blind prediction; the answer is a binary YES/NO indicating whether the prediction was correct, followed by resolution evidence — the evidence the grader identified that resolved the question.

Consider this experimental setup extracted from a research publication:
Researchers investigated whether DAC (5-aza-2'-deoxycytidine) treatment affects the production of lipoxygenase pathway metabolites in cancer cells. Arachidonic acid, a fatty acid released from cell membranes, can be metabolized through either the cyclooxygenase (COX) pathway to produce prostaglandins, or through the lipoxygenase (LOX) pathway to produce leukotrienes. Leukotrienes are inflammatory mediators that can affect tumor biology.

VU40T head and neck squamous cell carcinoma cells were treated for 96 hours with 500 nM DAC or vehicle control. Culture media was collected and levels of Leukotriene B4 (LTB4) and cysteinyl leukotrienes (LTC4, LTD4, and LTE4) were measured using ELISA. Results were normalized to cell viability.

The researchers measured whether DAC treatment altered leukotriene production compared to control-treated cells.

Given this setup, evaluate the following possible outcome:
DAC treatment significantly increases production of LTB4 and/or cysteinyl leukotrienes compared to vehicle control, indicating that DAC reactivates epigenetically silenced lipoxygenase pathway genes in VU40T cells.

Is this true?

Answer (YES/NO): NO